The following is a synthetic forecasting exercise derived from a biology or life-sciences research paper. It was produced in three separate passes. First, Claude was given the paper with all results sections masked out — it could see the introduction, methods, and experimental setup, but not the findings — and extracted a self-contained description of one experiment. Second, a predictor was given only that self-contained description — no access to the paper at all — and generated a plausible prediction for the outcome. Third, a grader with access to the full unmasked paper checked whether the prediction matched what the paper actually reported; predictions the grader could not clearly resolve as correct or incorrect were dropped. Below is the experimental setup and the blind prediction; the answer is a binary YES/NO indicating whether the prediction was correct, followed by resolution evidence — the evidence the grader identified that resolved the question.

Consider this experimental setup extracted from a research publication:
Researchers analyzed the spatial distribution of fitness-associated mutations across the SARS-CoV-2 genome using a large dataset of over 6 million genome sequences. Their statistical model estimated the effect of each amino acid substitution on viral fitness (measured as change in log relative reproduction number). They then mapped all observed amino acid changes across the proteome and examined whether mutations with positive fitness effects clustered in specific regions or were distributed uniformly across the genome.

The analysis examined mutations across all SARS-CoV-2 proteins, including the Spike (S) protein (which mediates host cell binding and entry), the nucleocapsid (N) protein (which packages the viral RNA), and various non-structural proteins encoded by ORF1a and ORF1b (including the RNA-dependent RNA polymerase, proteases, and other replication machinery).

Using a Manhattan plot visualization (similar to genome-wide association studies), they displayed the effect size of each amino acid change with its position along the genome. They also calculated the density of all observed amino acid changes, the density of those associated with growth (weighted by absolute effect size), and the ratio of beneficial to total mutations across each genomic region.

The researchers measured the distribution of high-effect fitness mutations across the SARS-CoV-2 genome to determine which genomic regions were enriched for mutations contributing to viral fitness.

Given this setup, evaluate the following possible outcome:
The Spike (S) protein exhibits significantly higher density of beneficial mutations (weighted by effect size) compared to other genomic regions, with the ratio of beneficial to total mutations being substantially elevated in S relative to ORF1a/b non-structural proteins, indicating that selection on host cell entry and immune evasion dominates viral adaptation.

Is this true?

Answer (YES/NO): NO